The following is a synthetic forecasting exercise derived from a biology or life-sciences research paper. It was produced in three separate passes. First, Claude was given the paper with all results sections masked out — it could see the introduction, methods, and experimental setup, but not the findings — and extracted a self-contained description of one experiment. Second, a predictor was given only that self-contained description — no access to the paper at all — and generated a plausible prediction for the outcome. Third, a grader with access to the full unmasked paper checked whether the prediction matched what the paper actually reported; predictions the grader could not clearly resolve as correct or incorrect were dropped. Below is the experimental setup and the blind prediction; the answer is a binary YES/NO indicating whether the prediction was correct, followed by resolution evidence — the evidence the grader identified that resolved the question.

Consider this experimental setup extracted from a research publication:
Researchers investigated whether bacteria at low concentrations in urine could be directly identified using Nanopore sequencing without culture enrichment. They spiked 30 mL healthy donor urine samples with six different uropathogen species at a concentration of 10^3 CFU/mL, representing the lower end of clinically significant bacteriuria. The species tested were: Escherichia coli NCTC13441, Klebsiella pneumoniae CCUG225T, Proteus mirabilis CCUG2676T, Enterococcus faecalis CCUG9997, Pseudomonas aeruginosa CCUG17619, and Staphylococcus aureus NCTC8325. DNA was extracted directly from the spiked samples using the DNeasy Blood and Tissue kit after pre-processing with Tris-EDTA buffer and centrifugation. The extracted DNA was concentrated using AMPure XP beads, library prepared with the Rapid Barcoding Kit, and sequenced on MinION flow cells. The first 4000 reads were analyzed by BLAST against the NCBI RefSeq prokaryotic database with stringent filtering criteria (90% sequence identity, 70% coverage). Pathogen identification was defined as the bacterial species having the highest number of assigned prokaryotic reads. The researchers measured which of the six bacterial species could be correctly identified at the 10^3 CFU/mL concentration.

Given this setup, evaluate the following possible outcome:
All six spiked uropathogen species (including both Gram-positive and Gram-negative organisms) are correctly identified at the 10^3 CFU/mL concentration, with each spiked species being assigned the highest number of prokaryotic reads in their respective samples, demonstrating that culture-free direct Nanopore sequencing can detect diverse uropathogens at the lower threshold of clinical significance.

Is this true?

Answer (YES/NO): NO